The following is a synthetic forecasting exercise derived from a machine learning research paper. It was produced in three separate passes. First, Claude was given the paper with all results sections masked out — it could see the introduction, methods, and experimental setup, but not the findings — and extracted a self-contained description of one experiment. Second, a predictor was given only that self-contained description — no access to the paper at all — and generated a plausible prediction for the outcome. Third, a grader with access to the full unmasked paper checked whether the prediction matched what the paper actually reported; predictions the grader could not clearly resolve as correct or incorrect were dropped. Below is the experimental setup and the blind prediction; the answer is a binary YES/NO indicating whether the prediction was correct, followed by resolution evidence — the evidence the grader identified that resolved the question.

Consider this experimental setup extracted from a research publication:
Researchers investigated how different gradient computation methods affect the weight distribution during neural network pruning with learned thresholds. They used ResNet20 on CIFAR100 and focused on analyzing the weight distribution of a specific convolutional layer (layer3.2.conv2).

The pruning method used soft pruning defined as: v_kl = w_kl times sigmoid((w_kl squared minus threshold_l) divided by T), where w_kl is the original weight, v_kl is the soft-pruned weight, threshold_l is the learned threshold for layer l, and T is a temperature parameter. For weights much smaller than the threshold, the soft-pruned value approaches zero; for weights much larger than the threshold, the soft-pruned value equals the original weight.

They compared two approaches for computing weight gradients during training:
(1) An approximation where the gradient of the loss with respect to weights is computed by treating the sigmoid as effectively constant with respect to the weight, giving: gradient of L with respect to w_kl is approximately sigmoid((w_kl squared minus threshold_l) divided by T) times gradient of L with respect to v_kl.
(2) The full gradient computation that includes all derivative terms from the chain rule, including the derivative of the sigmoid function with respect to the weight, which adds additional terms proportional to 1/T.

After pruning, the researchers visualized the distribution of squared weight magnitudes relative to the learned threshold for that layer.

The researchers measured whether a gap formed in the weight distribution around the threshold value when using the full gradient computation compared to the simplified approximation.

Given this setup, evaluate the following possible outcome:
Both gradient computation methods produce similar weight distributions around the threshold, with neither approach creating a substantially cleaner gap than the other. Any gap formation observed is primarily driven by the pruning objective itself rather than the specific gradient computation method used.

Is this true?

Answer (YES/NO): NO